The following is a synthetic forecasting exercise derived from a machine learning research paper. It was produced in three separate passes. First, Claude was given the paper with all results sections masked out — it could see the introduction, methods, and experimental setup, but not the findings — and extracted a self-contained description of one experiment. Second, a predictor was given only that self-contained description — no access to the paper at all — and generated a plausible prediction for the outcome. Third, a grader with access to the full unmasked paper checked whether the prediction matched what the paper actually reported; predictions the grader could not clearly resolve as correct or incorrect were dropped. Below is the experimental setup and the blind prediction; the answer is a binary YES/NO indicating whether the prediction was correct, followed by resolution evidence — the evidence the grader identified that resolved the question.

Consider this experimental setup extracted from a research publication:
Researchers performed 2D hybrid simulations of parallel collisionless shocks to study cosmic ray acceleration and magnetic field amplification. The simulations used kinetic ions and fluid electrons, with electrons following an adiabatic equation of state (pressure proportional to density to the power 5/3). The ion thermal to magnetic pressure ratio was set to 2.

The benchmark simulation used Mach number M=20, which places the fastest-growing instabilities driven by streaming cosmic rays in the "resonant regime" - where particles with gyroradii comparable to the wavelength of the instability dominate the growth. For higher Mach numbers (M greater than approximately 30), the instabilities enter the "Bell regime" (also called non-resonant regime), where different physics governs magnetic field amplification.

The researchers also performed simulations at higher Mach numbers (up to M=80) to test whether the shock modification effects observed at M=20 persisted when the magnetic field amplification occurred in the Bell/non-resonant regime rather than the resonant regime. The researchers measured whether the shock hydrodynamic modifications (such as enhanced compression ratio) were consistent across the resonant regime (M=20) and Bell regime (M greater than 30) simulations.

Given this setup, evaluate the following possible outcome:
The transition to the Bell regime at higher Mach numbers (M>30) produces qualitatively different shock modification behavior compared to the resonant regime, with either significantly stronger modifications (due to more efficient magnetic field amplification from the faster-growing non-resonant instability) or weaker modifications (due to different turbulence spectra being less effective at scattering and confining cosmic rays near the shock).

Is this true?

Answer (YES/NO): NO